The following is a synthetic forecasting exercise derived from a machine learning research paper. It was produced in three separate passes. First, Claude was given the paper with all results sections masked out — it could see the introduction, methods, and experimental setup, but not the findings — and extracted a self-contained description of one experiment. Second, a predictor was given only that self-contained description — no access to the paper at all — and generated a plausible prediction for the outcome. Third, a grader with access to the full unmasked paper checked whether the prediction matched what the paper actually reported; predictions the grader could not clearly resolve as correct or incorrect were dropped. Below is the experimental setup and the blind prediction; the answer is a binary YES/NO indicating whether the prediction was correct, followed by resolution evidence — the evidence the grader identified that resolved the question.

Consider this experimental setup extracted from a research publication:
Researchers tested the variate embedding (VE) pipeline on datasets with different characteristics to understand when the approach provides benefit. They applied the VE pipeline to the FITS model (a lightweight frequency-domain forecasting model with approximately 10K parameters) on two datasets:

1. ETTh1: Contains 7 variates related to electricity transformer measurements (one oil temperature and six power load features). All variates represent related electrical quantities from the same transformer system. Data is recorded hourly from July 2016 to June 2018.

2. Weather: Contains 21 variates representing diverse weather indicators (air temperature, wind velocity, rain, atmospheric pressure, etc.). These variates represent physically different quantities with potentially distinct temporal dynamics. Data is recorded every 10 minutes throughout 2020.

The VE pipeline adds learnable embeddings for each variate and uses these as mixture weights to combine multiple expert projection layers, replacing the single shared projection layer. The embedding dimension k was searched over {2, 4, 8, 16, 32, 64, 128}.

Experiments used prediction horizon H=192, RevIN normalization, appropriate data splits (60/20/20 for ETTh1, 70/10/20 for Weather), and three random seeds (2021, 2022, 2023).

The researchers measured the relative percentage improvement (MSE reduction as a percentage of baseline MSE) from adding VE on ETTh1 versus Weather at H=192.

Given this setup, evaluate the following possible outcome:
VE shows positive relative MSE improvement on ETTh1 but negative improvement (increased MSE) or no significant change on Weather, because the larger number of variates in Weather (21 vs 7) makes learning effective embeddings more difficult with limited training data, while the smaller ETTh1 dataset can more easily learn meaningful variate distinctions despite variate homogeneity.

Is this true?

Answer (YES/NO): NO